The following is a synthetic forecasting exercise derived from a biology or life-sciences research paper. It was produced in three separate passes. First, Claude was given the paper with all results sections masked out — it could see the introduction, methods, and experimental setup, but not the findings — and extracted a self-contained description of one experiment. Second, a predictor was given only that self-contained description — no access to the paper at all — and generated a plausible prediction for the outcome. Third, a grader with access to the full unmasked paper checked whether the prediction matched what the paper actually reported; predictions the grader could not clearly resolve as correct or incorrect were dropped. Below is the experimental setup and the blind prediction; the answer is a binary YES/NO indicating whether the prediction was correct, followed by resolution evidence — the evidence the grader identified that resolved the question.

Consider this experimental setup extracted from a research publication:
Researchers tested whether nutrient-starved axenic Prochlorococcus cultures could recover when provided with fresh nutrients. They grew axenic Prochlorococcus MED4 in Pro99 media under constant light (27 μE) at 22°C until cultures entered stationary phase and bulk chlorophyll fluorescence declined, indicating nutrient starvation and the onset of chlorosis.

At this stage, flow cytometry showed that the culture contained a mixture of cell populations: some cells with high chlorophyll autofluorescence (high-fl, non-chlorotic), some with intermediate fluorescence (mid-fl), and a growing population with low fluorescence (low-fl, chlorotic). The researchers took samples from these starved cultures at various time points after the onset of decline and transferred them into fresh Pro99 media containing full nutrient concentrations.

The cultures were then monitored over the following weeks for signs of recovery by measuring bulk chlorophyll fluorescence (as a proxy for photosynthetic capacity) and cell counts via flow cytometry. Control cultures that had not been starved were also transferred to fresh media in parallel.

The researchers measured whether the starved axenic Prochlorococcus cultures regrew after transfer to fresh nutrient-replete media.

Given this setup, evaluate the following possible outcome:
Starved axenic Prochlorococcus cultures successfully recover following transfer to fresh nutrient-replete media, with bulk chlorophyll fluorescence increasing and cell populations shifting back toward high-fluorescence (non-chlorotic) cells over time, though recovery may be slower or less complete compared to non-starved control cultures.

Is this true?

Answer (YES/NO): NO